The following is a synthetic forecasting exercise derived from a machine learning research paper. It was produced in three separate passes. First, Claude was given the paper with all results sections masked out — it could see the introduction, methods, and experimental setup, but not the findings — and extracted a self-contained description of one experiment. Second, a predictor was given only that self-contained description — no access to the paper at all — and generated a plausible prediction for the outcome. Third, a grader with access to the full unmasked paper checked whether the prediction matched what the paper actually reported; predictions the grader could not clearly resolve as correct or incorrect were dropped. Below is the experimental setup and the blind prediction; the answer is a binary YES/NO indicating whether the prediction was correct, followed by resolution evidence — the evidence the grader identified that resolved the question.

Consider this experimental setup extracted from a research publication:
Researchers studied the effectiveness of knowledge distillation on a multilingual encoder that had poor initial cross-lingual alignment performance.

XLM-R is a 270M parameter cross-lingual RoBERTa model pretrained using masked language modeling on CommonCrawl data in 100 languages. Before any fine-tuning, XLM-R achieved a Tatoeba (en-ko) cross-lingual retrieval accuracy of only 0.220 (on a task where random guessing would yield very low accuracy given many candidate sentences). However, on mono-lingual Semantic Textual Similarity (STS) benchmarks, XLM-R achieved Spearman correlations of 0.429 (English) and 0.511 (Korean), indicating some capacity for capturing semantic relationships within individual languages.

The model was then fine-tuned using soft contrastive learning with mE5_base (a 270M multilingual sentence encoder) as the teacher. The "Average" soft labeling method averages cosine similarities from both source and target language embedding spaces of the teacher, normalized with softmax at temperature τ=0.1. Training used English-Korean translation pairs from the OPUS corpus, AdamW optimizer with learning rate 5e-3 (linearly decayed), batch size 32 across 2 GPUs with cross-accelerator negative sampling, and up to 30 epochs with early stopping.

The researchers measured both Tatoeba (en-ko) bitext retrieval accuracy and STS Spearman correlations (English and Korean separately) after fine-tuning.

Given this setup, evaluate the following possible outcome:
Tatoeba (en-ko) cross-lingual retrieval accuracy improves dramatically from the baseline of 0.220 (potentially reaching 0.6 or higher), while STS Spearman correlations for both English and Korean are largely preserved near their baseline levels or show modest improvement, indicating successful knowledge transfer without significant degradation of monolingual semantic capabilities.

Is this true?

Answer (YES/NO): NO